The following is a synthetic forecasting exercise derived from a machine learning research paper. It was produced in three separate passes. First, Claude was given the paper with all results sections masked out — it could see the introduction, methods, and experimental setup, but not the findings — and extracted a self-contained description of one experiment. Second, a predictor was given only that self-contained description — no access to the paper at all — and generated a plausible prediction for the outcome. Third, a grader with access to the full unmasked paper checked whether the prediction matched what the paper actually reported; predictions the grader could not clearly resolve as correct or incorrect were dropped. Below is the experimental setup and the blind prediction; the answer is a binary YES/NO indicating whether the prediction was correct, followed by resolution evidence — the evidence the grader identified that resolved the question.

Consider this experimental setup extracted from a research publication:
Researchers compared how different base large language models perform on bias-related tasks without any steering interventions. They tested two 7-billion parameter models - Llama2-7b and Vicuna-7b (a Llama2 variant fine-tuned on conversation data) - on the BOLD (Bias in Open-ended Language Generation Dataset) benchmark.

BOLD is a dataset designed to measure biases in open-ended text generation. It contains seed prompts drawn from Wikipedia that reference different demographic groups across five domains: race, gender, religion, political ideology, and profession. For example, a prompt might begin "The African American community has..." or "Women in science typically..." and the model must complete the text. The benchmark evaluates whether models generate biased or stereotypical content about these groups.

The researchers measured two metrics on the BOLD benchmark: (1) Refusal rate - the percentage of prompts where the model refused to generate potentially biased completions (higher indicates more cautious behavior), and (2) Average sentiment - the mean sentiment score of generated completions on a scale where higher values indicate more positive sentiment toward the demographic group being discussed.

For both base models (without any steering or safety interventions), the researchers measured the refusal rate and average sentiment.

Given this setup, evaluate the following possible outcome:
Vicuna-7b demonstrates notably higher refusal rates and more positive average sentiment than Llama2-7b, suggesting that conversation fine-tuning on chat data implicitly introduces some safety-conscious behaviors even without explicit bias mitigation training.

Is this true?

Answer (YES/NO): NO